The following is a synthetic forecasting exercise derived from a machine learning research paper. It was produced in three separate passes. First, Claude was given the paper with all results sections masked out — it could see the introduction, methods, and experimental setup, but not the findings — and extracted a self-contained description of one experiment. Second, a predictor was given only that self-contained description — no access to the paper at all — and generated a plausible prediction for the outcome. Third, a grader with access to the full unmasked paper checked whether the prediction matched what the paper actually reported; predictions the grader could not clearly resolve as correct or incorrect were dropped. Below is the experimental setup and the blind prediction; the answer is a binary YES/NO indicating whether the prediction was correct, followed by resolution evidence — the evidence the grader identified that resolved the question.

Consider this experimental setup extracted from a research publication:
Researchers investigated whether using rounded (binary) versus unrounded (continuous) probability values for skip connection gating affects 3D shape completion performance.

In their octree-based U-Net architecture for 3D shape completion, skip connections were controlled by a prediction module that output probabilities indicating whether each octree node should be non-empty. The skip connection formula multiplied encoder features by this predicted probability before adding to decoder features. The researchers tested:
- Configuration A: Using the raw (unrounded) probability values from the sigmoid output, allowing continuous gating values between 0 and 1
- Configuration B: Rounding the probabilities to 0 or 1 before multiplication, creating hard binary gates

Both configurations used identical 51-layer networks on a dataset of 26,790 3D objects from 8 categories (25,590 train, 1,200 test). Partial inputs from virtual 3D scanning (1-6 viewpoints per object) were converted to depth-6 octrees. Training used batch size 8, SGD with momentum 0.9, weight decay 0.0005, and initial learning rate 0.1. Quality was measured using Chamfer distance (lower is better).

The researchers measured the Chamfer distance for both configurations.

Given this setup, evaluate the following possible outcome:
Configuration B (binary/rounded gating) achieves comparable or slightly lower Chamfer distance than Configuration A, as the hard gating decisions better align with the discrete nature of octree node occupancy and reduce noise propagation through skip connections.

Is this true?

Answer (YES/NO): NO